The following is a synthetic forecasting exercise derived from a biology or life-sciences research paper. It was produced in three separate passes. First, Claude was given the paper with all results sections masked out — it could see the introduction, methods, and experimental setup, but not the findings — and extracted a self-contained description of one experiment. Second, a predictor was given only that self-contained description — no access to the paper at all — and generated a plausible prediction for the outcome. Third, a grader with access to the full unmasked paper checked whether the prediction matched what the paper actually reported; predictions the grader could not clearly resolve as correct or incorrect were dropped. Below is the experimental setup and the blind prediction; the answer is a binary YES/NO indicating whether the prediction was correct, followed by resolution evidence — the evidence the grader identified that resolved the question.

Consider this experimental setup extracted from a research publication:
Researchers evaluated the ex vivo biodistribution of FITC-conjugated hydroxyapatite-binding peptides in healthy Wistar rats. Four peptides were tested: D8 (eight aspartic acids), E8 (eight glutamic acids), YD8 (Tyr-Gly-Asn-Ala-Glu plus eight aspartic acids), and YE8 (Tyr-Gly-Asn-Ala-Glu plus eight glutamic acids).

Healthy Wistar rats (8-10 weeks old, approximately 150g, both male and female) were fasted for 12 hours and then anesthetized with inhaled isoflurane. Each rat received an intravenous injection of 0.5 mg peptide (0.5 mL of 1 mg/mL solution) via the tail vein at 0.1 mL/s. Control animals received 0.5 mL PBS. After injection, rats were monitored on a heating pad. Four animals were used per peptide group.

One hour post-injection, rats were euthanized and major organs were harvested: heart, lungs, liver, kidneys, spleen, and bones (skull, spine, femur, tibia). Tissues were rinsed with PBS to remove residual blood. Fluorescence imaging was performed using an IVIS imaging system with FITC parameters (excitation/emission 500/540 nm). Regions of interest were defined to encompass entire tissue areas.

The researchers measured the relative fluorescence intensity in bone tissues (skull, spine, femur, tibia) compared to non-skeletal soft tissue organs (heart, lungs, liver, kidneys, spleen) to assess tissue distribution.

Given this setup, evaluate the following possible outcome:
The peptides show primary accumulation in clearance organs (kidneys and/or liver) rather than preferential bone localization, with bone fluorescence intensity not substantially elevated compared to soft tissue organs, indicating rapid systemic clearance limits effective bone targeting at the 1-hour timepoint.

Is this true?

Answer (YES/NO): NO